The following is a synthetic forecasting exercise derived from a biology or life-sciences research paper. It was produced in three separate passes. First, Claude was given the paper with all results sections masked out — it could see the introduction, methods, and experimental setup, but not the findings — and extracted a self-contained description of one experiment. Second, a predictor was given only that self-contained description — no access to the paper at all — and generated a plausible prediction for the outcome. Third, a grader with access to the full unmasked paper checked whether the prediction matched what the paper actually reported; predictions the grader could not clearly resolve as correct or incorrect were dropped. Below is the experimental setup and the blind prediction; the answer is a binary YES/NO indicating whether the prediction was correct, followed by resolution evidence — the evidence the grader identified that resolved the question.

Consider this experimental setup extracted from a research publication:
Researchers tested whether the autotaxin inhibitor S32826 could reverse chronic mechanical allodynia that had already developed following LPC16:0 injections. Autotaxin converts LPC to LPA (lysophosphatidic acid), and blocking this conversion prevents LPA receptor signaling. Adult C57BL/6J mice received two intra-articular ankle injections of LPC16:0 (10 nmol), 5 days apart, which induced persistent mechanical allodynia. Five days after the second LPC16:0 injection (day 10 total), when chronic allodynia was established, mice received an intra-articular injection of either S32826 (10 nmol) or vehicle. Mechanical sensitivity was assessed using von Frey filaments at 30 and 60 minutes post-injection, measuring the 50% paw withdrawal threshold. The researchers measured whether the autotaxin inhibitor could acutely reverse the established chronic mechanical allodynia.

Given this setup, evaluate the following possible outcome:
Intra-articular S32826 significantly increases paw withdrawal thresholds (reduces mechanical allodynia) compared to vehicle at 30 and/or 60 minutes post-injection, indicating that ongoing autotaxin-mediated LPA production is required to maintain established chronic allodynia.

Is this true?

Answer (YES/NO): NO